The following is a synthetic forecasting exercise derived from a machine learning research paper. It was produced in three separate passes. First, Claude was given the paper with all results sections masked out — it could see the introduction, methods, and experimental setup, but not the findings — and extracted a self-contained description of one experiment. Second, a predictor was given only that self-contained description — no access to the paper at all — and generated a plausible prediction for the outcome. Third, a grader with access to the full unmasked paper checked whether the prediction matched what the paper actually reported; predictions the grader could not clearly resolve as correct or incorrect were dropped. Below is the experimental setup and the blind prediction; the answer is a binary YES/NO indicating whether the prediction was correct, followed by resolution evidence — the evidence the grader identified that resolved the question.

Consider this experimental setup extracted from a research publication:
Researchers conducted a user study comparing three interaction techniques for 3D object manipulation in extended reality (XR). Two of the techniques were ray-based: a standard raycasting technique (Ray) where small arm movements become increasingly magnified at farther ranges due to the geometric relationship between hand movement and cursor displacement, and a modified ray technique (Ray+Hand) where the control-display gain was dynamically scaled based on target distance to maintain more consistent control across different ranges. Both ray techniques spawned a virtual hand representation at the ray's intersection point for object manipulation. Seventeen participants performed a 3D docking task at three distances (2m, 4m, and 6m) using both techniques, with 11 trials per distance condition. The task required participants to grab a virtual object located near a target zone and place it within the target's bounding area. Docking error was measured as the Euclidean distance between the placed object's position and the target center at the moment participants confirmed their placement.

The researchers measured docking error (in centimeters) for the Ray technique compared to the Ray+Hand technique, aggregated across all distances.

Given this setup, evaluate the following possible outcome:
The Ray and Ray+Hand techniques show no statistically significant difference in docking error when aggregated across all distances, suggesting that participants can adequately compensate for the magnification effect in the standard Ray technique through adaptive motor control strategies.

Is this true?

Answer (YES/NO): NO